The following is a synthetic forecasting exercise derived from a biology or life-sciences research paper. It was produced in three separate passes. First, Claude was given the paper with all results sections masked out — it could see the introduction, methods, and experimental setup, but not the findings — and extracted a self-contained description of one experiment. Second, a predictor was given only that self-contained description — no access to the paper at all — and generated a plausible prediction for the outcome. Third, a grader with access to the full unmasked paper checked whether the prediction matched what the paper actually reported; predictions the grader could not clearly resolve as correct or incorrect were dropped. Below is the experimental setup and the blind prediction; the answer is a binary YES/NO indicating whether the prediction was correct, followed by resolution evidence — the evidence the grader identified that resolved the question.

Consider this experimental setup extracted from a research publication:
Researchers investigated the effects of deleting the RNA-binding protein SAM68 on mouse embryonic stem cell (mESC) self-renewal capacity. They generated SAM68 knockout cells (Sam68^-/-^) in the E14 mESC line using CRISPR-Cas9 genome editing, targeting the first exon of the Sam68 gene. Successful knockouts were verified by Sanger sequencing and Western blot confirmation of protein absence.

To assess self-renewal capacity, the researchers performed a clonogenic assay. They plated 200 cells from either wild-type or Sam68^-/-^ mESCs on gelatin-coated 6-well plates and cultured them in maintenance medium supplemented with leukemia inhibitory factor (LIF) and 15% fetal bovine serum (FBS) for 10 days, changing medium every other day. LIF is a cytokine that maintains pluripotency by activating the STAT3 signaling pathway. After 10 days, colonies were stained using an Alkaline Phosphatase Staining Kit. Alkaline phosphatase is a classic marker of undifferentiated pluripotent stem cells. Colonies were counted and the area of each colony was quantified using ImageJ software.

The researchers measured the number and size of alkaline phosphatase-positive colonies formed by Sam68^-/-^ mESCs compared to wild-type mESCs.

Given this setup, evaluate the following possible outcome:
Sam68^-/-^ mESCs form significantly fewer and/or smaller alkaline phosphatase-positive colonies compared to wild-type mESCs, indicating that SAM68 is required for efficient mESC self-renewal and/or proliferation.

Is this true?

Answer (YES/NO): YES